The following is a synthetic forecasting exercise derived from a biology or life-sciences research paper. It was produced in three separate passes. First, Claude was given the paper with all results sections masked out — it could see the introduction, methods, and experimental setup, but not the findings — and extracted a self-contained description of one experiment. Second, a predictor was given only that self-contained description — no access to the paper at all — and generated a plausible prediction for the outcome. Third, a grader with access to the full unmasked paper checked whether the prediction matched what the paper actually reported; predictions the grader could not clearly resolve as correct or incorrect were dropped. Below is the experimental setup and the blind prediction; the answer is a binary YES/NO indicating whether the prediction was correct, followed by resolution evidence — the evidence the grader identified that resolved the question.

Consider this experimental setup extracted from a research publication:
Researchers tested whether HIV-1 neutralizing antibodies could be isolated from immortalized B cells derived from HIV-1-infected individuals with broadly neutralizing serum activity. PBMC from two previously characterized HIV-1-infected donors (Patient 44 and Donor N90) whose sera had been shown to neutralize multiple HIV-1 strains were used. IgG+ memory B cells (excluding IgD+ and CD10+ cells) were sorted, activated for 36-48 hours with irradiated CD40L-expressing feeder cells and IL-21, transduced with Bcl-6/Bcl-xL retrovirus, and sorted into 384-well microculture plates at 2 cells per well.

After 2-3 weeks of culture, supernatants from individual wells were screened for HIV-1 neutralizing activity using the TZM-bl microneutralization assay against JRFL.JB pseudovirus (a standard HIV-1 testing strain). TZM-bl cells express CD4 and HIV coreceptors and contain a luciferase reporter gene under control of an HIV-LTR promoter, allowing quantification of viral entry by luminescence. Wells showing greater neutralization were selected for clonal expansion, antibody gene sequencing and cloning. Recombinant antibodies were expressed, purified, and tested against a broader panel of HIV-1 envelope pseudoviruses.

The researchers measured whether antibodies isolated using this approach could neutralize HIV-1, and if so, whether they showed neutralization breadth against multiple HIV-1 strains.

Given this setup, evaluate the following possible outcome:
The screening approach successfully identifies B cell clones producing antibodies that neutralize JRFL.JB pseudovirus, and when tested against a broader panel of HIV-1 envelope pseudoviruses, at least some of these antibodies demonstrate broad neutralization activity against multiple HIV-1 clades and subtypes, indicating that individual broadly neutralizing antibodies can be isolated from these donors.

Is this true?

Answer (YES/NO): YES